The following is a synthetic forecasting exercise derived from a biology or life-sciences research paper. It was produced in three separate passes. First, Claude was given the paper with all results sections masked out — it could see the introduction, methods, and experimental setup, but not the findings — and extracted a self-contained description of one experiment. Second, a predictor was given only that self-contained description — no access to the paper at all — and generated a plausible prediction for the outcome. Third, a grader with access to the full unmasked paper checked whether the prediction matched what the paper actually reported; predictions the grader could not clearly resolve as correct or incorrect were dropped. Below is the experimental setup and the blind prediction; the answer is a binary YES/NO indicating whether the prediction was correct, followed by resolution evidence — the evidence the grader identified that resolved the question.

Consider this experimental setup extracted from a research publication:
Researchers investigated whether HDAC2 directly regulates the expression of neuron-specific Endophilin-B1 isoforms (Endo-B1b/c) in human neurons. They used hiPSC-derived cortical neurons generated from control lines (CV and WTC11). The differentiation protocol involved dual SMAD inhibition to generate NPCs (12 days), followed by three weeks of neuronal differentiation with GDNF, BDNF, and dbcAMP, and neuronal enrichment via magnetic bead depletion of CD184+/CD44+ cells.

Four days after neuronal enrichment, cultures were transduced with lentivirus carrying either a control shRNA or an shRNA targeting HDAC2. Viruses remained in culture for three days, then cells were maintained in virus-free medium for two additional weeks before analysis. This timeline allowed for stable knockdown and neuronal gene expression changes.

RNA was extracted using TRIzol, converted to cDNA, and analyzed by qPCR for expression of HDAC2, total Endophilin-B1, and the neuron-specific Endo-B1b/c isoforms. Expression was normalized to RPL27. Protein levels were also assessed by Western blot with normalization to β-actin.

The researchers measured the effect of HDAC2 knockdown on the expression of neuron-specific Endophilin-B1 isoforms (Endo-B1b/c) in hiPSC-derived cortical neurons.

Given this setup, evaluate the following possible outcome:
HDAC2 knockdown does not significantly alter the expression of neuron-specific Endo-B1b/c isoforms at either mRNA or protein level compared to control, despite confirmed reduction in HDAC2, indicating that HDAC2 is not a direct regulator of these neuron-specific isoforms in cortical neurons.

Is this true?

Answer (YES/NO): NO